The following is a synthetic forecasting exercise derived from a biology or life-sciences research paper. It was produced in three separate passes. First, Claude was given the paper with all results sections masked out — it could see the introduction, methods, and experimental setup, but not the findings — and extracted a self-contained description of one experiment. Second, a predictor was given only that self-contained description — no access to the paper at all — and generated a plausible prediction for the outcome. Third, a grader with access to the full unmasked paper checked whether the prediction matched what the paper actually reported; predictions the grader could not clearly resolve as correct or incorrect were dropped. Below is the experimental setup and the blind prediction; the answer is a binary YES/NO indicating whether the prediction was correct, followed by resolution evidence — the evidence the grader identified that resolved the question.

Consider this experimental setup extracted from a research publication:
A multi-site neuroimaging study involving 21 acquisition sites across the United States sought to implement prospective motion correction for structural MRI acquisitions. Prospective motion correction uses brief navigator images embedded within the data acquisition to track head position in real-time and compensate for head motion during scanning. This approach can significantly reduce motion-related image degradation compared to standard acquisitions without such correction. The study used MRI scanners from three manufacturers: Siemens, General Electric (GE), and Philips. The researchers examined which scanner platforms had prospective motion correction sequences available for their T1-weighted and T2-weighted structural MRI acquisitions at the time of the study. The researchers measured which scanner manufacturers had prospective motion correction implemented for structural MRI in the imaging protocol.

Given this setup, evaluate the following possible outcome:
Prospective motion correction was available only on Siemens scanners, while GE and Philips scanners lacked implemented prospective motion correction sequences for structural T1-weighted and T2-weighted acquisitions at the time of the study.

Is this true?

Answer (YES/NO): NO